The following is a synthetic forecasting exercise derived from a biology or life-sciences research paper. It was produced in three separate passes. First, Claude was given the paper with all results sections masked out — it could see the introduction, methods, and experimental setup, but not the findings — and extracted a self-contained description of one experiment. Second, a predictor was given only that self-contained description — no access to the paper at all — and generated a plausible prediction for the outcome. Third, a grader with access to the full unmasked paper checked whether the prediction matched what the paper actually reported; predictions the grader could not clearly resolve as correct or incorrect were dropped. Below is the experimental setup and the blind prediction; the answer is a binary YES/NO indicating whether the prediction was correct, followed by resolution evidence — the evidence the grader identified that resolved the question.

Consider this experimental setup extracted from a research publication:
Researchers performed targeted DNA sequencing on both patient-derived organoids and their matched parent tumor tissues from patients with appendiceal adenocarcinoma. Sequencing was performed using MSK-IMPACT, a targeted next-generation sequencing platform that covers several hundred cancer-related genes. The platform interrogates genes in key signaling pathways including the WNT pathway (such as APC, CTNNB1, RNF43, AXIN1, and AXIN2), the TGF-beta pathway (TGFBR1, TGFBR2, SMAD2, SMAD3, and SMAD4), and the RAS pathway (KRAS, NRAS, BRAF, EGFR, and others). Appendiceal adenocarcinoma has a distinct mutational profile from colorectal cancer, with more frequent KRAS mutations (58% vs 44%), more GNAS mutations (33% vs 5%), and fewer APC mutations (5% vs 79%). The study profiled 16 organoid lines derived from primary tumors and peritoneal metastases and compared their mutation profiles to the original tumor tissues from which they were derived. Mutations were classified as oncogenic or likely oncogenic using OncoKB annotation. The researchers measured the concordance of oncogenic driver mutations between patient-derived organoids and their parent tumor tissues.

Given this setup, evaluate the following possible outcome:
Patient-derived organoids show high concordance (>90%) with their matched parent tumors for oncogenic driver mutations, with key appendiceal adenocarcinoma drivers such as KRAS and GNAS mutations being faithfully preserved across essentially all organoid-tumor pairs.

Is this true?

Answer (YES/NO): NO